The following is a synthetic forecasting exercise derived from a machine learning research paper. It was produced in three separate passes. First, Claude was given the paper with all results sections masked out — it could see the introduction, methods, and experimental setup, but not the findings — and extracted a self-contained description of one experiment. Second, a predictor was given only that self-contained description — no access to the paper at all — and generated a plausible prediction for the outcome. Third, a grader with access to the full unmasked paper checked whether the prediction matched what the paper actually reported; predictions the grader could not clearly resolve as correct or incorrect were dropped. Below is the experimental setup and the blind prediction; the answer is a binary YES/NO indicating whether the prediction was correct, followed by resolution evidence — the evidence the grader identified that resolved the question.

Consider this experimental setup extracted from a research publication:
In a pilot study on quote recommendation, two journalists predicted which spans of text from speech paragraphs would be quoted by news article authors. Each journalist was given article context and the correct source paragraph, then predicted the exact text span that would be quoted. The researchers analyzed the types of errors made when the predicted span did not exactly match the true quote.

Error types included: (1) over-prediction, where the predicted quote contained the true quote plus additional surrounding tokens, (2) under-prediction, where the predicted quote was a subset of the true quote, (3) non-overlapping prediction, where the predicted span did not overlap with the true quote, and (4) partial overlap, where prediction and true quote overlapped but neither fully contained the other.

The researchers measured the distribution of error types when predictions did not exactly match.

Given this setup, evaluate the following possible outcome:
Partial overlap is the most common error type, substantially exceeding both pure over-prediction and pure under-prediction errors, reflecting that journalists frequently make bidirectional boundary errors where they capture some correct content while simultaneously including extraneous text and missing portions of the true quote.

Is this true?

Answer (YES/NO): NO